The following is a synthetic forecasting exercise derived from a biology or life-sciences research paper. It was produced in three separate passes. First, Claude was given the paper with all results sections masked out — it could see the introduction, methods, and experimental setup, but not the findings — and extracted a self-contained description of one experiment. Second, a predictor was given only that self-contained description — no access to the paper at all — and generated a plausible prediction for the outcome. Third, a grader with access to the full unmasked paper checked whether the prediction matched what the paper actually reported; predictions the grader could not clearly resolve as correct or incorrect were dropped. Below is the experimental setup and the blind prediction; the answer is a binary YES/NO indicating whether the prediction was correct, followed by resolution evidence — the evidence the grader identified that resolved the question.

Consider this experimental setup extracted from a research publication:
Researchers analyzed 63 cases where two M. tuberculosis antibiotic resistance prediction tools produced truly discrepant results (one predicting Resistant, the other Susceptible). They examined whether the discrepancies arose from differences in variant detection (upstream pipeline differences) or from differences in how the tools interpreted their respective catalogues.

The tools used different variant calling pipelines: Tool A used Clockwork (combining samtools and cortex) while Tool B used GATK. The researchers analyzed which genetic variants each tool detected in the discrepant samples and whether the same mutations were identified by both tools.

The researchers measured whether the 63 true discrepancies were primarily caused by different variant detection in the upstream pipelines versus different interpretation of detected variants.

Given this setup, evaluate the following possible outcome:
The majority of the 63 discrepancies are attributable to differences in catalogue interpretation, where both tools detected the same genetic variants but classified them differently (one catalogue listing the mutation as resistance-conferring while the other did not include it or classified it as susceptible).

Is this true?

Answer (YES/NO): NO